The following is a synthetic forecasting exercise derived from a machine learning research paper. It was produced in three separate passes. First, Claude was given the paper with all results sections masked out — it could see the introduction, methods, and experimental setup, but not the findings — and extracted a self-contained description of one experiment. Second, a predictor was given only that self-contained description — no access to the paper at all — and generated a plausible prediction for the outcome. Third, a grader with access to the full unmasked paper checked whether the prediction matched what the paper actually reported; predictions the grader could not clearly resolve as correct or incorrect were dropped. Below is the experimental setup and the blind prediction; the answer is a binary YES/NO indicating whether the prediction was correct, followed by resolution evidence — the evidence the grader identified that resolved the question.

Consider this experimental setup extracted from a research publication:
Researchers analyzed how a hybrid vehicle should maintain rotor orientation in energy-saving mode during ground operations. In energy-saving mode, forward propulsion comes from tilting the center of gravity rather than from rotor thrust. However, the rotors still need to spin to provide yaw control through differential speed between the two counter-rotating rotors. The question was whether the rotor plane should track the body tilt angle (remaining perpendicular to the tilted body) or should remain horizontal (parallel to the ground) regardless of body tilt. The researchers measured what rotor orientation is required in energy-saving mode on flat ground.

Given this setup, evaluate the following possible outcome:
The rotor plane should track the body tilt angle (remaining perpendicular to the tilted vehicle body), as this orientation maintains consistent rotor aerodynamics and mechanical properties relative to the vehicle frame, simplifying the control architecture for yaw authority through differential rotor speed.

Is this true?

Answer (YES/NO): NO